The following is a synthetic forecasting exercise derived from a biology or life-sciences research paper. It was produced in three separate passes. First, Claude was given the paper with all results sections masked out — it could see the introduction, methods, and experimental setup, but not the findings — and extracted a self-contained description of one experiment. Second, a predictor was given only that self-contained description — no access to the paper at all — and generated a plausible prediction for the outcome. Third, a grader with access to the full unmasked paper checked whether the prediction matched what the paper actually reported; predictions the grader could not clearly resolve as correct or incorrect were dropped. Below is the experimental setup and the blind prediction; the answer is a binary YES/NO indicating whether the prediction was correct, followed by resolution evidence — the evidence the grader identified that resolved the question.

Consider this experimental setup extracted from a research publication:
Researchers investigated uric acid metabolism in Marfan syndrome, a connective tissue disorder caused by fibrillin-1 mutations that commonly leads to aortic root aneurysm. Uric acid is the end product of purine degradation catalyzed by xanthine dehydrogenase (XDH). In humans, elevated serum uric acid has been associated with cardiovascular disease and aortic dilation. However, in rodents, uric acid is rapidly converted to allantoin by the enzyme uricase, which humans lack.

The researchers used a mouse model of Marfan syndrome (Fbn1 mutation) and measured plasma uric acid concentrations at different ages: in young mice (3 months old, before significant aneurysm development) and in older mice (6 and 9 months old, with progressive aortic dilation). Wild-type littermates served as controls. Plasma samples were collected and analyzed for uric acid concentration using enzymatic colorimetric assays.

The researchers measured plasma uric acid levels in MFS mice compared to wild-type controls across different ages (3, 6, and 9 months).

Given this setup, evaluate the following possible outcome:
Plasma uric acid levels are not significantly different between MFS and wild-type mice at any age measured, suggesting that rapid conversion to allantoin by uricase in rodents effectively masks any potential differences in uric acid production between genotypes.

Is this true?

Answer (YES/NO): YES